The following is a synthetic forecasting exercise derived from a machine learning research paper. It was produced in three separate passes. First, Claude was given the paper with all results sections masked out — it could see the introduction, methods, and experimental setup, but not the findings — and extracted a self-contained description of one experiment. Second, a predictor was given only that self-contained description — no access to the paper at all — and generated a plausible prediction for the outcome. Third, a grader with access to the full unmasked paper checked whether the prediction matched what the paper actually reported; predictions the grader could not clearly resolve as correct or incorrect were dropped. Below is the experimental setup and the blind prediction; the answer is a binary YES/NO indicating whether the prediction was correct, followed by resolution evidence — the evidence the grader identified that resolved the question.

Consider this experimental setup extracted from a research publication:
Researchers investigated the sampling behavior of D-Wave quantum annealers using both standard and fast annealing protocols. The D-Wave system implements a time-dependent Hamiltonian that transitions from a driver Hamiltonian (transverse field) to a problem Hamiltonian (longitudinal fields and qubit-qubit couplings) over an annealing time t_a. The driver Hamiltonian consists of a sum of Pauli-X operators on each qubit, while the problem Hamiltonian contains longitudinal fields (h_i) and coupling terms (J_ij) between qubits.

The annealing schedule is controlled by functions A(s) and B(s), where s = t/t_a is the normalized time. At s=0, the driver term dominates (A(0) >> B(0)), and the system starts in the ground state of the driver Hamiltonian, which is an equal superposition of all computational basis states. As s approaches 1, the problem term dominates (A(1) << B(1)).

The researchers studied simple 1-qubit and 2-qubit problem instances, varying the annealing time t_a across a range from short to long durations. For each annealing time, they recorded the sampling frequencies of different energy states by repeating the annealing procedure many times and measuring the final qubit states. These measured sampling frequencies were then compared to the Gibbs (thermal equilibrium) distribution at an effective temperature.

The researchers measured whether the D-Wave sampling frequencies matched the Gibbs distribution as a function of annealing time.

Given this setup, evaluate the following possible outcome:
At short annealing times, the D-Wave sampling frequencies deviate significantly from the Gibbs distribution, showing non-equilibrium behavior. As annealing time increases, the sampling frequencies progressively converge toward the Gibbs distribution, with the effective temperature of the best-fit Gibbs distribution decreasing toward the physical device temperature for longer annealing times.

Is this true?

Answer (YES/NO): NO